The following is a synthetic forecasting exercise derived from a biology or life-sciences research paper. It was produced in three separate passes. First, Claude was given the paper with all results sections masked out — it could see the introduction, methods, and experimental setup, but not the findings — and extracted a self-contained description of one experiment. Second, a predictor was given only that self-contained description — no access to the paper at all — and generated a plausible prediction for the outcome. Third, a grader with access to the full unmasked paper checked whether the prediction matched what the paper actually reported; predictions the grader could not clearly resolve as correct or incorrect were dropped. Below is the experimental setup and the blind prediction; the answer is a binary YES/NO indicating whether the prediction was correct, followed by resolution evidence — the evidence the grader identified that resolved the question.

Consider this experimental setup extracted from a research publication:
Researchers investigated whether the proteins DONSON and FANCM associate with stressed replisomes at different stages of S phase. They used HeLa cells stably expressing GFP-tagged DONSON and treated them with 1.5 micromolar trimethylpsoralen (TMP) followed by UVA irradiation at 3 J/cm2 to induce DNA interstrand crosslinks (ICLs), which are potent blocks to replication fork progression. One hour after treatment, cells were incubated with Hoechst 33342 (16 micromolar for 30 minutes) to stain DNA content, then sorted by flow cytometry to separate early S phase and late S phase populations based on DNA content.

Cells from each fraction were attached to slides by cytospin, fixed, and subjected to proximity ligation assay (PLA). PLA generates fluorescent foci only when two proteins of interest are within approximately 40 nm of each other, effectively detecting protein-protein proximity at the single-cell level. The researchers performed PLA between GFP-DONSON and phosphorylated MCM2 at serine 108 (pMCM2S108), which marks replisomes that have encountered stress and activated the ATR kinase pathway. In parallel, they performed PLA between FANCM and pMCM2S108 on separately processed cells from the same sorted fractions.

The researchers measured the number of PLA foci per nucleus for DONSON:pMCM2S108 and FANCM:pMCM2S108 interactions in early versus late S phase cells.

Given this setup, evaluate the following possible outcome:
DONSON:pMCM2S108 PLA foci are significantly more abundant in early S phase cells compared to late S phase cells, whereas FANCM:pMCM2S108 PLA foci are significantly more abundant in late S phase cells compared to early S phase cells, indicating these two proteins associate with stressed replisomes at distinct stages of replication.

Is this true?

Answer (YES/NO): YES